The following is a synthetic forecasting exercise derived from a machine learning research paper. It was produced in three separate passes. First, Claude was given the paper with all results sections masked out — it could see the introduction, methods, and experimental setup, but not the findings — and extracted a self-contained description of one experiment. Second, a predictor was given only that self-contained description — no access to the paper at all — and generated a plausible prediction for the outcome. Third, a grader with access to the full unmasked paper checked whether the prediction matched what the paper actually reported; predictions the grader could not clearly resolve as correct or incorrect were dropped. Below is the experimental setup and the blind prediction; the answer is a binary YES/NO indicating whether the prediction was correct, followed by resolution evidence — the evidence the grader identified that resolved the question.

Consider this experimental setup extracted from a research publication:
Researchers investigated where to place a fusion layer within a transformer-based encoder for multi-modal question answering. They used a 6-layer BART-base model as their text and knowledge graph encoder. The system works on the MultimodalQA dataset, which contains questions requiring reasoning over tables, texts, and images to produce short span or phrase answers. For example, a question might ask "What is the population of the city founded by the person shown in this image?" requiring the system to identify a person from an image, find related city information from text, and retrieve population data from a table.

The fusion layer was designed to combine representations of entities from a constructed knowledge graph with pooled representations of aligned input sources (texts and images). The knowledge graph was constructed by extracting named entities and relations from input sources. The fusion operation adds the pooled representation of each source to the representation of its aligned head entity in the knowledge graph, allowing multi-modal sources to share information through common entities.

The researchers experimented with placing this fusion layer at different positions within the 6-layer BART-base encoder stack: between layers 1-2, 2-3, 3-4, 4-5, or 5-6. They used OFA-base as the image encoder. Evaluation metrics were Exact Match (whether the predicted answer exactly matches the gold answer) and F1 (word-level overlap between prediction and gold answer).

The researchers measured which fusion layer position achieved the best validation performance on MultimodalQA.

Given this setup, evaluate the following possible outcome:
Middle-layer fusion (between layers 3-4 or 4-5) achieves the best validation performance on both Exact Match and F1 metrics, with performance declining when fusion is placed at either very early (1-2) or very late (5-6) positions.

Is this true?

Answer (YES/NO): YES